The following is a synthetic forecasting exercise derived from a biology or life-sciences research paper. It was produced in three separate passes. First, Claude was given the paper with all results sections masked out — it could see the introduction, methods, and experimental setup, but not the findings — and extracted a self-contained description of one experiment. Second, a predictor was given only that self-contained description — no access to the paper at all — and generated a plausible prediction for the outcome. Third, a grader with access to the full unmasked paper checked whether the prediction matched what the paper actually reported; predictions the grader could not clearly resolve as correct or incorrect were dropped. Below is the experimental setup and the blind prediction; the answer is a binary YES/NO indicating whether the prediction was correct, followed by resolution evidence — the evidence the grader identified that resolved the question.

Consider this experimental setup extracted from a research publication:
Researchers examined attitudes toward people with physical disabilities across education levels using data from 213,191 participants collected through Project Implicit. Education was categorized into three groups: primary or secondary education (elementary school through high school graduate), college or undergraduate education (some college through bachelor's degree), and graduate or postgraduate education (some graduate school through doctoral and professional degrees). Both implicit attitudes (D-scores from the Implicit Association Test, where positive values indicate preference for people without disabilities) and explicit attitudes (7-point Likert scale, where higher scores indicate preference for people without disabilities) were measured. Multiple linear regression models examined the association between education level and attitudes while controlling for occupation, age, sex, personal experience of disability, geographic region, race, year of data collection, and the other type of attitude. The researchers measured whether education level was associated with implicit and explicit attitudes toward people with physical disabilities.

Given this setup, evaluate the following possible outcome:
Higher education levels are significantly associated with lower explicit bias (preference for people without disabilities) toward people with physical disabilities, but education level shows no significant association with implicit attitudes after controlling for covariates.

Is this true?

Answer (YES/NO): NO